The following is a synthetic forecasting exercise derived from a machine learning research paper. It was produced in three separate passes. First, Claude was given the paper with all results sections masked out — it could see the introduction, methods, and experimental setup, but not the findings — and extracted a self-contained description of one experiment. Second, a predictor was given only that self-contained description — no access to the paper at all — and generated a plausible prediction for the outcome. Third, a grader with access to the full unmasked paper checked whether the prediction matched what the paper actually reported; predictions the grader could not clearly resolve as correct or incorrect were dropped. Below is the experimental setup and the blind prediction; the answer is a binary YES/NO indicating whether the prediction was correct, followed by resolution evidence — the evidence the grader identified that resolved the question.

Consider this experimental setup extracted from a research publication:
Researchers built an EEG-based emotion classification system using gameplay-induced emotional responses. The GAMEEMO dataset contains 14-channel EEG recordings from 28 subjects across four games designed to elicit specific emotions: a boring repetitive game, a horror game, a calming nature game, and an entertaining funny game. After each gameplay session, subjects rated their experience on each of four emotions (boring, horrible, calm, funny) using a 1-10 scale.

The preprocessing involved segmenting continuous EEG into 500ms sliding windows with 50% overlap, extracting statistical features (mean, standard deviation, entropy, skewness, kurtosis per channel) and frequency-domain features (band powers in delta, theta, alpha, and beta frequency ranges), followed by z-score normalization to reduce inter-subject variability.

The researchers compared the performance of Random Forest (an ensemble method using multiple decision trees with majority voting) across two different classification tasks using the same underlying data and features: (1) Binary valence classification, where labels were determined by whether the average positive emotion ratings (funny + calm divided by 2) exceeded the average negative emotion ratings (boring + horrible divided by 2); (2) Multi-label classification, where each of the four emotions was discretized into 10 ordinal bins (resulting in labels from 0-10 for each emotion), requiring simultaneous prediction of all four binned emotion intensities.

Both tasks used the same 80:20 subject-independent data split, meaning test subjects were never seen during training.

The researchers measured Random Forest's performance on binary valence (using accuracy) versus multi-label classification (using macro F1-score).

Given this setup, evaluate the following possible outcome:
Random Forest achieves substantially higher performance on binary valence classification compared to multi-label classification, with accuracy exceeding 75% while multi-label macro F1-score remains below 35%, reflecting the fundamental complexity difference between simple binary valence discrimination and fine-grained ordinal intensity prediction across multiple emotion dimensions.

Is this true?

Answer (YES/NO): NO